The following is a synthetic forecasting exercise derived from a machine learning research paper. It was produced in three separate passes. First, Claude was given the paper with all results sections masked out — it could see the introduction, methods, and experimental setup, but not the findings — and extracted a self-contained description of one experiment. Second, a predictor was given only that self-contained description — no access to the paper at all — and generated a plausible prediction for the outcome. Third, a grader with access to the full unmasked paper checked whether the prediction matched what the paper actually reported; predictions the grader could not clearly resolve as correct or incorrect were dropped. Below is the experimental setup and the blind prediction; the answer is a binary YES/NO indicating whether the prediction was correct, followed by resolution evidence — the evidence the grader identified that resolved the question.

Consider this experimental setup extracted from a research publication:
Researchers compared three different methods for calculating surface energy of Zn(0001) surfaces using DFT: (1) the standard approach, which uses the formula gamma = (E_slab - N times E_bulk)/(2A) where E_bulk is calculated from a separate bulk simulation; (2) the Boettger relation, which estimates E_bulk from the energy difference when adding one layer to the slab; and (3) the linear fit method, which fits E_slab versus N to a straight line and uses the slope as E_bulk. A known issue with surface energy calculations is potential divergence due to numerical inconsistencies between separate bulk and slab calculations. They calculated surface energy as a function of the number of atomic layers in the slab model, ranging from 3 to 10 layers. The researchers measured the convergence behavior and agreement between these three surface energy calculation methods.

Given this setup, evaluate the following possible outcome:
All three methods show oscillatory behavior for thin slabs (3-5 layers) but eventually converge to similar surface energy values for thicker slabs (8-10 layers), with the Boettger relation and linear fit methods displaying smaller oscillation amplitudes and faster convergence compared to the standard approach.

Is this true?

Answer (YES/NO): NO